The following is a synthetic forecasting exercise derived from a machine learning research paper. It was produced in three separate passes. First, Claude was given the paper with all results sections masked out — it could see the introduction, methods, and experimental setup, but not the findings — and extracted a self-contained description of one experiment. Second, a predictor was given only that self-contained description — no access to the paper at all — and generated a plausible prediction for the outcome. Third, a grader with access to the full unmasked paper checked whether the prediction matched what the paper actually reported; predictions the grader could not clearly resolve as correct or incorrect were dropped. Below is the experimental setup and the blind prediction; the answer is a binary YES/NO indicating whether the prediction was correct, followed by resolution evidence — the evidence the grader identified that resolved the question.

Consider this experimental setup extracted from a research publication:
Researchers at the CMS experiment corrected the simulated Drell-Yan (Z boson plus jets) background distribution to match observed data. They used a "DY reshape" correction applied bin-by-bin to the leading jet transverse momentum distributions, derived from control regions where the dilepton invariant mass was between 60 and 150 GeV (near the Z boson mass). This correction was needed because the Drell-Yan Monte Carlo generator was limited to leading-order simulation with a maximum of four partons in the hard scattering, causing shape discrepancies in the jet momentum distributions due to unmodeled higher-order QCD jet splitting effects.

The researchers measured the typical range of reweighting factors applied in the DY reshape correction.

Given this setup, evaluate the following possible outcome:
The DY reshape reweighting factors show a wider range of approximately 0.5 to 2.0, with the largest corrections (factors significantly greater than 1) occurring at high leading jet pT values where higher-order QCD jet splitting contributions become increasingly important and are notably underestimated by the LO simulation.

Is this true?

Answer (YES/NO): NO